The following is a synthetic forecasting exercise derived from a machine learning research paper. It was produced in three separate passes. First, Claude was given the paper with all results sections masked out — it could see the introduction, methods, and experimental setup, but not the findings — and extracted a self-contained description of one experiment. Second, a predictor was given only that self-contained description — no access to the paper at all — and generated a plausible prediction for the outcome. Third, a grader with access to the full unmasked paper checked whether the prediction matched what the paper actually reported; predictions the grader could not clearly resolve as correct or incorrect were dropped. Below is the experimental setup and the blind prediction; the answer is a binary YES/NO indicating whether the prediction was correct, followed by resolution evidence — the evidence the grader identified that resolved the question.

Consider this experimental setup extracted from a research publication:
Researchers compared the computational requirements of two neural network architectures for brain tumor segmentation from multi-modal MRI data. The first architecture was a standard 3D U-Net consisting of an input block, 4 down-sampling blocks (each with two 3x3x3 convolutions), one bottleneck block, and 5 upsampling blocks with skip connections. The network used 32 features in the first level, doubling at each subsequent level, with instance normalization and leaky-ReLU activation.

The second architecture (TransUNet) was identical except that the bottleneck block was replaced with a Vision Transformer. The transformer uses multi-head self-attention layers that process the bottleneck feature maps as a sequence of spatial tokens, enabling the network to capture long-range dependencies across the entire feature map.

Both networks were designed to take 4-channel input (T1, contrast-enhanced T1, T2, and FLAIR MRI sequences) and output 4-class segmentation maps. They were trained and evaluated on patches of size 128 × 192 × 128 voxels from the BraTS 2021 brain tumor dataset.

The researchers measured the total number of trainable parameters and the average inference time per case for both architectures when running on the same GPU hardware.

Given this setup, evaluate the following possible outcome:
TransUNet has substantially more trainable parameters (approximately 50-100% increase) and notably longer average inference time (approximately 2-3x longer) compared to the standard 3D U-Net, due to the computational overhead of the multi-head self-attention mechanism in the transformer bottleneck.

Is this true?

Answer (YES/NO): NO